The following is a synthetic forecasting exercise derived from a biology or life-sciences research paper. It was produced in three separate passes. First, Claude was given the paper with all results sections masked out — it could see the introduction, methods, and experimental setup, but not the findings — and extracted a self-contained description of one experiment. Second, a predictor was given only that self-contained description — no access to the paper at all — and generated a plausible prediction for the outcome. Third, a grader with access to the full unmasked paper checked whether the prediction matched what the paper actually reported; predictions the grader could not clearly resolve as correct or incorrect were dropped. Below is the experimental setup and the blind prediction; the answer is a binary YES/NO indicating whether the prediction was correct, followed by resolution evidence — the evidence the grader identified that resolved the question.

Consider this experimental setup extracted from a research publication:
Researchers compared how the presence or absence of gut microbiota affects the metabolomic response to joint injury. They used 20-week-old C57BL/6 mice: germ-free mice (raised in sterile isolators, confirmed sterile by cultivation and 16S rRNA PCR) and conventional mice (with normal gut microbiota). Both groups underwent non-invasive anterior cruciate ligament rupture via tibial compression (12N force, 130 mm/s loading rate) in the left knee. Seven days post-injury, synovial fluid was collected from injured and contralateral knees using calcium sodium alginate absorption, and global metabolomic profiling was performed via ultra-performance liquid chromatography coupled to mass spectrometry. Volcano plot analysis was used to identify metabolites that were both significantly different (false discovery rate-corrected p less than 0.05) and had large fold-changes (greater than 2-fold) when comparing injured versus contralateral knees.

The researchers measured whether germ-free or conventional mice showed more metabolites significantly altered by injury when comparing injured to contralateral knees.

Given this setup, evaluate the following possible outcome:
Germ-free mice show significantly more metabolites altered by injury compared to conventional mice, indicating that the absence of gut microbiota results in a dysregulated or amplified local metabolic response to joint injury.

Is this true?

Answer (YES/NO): NO